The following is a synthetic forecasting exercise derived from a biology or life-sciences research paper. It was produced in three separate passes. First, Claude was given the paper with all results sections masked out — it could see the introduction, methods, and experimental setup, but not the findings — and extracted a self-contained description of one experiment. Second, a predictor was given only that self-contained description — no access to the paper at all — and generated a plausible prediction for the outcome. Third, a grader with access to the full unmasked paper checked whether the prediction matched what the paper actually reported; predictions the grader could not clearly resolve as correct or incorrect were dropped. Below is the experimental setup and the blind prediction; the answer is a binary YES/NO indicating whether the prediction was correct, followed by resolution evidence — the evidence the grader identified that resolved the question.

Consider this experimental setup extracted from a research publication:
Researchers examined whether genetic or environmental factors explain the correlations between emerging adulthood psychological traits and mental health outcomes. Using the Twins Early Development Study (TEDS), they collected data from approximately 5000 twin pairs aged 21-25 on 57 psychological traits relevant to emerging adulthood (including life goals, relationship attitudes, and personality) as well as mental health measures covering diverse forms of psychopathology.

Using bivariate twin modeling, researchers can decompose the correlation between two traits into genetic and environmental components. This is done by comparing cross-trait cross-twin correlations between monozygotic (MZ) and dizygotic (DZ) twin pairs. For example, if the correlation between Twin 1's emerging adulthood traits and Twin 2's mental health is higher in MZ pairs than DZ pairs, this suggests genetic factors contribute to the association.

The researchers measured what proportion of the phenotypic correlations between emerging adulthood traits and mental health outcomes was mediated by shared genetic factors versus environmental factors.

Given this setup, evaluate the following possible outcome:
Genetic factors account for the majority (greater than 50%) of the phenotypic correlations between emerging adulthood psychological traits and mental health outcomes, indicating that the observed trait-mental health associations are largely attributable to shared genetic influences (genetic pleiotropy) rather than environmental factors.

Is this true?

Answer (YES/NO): YES